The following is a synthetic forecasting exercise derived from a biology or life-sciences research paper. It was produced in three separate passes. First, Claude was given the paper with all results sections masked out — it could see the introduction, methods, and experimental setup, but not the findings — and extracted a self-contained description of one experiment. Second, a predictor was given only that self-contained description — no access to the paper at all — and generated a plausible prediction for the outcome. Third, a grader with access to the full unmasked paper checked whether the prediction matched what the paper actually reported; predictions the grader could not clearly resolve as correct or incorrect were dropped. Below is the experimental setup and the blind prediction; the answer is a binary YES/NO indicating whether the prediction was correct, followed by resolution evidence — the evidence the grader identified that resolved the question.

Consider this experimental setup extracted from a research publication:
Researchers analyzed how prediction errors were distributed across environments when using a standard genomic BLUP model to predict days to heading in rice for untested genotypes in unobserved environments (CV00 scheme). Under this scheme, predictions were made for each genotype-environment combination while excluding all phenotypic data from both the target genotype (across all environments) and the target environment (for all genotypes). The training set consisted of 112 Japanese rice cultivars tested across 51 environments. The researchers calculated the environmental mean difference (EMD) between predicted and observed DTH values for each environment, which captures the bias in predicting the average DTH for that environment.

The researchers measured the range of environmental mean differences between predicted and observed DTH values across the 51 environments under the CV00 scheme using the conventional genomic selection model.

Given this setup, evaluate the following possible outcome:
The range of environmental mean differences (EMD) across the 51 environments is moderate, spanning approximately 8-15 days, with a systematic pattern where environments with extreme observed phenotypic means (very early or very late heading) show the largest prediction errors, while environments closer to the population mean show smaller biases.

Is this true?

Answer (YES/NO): NO